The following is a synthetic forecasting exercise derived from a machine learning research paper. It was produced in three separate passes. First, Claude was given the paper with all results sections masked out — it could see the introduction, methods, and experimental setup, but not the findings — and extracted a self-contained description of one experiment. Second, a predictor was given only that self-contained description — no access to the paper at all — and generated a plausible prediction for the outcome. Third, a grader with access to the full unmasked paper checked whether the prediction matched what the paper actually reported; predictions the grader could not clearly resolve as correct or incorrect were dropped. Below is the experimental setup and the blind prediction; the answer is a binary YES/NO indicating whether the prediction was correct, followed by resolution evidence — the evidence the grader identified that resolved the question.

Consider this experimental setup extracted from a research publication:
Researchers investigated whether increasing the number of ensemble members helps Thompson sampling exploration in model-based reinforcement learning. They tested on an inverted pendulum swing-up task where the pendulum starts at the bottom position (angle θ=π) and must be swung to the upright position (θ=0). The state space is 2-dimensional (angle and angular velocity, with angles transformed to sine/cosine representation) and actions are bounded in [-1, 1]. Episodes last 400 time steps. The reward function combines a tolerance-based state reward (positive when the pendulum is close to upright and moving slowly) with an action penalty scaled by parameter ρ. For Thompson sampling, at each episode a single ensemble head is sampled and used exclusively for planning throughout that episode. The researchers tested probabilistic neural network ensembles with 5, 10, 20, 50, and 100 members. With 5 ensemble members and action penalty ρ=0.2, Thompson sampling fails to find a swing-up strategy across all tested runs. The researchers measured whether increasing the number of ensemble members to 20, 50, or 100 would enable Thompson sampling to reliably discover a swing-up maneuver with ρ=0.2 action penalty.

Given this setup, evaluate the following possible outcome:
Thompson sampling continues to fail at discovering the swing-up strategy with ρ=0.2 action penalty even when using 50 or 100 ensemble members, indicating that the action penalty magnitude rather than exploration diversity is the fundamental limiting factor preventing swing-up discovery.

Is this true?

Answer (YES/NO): NO